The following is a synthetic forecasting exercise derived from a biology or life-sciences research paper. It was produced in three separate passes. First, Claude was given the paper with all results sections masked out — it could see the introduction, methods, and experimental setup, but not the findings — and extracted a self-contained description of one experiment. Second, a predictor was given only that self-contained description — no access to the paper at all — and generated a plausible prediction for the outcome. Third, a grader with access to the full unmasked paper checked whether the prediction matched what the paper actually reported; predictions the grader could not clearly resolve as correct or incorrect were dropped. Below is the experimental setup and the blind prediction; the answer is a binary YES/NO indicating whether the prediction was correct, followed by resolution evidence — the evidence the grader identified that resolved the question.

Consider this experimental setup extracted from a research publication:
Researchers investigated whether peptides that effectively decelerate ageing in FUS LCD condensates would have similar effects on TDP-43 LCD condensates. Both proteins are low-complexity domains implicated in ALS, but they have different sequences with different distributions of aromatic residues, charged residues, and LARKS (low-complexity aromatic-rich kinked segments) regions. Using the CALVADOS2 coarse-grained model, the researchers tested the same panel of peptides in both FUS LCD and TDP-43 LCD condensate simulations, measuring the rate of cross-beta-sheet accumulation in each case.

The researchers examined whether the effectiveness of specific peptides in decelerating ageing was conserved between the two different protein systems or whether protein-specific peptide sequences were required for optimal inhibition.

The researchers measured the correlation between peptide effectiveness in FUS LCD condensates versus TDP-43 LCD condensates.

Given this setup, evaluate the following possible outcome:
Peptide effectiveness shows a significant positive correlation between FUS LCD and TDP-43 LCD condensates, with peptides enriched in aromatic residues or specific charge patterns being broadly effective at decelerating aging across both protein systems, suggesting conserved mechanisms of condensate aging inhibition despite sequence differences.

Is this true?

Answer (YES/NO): YES